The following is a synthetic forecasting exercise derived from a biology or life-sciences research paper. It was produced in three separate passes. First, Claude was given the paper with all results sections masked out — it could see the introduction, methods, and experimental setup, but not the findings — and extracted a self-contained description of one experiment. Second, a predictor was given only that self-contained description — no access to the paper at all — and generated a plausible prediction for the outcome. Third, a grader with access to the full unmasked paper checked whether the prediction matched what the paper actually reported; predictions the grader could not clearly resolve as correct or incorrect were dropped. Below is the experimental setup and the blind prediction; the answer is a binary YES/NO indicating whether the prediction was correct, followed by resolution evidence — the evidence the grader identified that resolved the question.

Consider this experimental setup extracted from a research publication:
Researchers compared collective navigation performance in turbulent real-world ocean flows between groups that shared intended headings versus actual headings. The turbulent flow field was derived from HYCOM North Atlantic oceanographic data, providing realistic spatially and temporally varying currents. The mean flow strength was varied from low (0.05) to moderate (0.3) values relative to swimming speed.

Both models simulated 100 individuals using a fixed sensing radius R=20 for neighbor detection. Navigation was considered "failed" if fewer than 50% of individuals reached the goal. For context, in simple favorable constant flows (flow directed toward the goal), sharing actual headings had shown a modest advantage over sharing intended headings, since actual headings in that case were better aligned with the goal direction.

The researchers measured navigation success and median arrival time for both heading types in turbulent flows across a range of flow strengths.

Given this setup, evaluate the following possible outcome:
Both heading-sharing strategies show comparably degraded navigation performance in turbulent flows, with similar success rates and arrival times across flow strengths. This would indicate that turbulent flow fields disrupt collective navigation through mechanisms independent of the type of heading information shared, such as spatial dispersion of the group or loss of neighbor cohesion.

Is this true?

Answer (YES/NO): NO